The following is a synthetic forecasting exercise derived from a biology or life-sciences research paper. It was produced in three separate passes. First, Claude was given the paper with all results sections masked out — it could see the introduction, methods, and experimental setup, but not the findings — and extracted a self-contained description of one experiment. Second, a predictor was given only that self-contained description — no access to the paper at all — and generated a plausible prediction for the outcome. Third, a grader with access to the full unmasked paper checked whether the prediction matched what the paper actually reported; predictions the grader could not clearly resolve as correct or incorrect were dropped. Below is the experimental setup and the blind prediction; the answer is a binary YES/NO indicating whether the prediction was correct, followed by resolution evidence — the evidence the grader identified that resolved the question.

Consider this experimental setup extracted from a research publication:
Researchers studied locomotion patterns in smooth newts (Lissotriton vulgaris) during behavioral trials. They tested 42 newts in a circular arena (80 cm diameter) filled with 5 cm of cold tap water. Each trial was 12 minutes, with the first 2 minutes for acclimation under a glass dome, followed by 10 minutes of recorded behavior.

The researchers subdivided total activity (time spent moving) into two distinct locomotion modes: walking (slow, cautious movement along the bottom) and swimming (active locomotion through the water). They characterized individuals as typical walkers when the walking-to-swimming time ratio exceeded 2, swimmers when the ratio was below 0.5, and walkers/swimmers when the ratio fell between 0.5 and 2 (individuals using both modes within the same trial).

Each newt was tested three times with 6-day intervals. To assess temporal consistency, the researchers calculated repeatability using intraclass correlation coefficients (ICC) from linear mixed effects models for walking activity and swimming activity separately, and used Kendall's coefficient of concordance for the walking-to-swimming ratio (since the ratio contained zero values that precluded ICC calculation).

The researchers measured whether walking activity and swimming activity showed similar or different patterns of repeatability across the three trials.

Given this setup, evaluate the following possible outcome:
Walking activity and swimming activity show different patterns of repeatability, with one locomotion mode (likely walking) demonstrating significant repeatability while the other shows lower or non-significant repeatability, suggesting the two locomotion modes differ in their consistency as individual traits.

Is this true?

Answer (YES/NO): NO